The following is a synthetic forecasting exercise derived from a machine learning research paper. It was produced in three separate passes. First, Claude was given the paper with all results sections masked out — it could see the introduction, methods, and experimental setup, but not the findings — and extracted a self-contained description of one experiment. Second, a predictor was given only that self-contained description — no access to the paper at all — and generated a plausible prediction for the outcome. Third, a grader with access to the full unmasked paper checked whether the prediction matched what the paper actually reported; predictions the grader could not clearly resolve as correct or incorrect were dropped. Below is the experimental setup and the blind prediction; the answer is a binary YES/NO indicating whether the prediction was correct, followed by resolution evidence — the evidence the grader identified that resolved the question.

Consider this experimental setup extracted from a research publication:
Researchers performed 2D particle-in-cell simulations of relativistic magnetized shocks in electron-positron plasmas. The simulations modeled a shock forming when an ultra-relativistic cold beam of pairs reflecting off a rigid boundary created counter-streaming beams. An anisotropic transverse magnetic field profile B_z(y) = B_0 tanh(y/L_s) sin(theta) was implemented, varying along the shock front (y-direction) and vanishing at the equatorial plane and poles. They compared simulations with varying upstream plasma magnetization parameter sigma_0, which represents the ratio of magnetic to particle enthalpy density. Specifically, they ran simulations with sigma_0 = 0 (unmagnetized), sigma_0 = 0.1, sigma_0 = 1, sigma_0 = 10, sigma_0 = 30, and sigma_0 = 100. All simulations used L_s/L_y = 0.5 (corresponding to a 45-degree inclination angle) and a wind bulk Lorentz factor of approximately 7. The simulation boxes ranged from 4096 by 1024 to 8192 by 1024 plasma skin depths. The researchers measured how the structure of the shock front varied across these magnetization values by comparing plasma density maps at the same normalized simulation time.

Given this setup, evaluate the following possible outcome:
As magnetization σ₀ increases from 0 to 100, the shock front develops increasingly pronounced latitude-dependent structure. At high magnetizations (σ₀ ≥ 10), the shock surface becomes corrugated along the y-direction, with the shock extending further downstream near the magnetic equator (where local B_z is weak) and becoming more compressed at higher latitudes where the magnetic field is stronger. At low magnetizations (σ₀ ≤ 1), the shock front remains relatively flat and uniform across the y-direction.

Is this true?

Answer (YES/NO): NO